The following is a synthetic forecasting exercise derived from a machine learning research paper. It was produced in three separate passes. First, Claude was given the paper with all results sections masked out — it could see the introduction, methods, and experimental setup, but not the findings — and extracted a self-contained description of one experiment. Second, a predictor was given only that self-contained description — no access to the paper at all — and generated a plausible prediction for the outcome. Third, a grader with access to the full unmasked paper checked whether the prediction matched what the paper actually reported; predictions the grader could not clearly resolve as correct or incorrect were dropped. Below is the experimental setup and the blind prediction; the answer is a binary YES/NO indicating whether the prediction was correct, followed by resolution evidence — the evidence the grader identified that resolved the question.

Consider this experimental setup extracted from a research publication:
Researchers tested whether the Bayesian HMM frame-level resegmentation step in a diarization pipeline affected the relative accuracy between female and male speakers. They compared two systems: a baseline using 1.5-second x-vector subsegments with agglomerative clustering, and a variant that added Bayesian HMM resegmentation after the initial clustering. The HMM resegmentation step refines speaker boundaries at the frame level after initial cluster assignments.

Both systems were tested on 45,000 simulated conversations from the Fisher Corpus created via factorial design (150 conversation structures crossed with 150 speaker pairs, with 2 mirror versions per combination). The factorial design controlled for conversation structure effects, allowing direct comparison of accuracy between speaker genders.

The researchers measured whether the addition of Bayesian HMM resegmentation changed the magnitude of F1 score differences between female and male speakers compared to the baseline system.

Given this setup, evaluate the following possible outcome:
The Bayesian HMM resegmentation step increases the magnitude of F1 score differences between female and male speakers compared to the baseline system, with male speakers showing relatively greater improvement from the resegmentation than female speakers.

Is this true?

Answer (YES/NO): NO